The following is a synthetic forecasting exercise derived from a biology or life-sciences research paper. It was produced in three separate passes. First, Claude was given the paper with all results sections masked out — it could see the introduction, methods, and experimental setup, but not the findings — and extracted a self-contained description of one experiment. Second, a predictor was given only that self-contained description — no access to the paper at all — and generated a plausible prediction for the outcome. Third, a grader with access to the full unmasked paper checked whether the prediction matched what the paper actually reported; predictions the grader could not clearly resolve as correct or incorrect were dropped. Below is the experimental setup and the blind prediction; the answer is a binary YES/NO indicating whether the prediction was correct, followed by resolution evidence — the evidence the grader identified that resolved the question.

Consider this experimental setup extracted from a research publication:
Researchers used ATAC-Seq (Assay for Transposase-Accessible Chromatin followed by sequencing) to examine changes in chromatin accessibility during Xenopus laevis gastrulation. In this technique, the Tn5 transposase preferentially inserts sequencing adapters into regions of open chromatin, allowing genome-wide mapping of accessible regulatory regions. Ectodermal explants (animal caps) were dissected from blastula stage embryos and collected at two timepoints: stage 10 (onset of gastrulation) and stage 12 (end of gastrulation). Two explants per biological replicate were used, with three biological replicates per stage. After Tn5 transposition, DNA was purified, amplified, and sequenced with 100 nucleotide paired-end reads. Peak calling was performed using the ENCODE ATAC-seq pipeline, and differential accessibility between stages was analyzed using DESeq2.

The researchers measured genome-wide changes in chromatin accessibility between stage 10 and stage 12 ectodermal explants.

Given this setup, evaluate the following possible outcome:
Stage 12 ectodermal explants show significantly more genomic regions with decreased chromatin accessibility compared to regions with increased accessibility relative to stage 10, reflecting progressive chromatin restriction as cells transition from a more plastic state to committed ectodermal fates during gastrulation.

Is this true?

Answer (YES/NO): NO